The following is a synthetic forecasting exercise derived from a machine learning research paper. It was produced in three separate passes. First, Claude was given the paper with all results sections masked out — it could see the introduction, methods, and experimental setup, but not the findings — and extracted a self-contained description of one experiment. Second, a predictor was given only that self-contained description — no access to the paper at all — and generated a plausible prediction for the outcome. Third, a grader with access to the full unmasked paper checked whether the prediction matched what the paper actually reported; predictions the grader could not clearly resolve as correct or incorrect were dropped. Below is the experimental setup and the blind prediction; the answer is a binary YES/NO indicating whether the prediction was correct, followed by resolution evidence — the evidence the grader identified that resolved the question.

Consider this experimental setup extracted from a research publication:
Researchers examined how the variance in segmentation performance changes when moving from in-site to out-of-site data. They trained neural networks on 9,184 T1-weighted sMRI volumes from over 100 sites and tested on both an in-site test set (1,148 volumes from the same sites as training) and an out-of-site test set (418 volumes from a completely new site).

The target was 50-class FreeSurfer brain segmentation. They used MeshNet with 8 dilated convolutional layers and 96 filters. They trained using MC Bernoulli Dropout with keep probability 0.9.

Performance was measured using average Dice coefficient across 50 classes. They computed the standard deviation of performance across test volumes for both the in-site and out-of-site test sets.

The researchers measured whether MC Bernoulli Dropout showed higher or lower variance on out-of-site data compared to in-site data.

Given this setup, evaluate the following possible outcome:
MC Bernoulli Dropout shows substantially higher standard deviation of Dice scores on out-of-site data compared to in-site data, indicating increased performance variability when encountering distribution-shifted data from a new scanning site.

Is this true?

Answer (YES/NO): NO